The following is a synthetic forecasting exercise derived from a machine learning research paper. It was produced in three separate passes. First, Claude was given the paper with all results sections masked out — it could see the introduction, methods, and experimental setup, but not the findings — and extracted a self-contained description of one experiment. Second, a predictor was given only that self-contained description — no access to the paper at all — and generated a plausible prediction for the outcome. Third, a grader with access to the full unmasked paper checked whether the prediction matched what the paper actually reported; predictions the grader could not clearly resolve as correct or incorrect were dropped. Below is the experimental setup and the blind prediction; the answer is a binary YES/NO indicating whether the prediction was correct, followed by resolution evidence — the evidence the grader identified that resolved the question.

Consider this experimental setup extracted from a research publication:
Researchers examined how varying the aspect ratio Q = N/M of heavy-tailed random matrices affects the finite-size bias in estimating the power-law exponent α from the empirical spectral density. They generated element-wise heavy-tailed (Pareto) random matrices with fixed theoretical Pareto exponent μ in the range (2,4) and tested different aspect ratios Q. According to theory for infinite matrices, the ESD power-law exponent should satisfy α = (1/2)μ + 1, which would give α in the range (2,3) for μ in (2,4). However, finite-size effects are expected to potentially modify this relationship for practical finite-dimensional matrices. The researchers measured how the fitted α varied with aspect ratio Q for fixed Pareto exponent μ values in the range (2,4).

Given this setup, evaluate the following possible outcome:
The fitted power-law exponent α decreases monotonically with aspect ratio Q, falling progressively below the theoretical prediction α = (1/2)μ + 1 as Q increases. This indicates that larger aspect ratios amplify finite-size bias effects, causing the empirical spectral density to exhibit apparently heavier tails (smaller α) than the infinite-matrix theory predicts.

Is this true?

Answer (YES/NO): NO